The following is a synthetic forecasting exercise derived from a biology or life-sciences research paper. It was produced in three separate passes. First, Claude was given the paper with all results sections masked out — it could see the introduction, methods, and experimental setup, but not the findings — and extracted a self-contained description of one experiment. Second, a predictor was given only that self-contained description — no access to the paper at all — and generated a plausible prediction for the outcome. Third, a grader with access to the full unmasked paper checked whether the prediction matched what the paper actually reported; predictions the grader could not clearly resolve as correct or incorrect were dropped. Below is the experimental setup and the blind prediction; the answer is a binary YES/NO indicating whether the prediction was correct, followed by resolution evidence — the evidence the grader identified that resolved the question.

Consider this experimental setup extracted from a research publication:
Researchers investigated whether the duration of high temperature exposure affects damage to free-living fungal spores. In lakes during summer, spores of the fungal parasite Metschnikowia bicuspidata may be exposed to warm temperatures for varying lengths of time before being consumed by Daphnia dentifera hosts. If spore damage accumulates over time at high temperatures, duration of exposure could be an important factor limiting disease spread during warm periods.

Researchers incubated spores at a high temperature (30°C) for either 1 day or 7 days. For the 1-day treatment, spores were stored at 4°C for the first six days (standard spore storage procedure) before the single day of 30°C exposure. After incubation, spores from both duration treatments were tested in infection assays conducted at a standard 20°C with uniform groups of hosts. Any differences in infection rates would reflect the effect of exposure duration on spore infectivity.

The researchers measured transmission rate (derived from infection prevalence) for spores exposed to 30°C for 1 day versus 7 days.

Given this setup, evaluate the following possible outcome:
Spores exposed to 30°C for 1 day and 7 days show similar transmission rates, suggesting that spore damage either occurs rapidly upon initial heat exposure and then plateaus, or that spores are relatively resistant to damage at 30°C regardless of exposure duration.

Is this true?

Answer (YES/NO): NO